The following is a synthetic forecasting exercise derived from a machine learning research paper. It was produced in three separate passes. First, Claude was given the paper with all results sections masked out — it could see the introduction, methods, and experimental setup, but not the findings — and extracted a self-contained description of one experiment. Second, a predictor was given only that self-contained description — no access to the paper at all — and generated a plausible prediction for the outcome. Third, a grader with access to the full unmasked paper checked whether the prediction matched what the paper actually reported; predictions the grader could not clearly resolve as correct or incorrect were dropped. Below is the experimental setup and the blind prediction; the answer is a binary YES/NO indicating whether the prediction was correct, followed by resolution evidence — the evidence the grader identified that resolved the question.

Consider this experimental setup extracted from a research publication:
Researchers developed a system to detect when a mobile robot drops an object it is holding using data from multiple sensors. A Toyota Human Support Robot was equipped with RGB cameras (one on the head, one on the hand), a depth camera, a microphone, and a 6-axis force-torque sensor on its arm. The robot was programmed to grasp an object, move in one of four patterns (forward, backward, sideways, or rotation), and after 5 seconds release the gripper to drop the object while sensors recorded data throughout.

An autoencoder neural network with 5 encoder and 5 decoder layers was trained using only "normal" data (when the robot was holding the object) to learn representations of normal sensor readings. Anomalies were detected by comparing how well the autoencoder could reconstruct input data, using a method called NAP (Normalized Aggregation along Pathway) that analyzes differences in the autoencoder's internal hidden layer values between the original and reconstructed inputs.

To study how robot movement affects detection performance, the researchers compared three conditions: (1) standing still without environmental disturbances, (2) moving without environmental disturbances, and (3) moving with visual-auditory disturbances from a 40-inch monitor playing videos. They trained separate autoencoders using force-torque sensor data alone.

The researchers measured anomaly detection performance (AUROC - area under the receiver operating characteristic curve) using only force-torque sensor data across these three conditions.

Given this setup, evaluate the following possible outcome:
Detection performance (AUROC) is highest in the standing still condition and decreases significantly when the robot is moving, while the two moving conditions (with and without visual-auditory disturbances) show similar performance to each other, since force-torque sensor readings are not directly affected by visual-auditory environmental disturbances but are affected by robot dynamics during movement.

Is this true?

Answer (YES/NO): YES